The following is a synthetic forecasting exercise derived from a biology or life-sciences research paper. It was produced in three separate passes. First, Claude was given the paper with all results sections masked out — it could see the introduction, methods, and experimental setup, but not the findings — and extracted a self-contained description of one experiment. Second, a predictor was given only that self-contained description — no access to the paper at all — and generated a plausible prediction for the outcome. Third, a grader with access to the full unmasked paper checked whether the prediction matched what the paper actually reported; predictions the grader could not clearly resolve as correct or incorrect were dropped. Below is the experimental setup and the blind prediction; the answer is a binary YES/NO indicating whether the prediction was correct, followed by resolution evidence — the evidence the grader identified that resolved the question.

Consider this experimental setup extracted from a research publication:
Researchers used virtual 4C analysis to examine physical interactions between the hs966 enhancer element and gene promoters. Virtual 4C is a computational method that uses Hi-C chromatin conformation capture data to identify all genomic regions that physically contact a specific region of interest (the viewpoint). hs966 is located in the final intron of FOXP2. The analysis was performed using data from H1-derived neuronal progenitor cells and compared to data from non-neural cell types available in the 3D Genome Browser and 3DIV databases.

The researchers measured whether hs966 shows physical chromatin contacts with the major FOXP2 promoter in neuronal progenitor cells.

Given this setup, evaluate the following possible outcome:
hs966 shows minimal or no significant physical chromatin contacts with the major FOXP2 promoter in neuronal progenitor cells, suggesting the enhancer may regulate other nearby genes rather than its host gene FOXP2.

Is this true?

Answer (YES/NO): NO